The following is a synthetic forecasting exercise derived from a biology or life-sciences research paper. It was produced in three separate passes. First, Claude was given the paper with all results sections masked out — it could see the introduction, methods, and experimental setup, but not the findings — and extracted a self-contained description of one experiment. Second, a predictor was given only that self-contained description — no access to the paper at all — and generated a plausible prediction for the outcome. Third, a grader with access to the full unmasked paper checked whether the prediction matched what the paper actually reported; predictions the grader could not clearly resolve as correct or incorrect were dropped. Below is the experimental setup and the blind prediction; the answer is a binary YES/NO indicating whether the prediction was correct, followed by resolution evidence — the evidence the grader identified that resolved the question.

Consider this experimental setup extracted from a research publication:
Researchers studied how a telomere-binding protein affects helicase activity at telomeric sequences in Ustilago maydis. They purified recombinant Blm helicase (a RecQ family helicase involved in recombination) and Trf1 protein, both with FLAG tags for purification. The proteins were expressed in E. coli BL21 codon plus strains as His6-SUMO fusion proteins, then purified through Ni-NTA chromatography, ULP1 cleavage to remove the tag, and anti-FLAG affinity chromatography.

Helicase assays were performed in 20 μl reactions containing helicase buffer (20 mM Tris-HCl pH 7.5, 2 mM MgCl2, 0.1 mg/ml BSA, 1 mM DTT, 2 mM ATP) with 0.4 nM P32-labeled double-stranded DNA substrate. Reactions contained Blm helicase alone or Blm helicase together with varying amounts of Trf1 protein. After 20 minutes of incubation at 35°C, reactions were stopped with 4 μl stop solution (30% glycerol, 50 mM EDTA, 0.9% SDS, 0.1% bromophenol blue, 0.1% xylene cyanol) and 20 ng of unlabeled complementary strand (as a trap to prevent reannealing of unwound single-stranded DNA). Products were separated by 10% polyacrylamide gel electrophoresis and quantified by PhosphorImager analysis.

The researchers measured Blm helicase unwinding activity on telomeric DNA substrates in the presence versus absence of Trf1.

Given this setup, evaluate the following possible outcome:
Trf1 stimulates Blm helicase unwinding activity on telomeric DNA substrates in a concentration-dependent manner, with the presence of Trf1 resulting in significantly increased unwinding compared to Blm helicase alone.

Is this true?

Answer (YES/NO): NO